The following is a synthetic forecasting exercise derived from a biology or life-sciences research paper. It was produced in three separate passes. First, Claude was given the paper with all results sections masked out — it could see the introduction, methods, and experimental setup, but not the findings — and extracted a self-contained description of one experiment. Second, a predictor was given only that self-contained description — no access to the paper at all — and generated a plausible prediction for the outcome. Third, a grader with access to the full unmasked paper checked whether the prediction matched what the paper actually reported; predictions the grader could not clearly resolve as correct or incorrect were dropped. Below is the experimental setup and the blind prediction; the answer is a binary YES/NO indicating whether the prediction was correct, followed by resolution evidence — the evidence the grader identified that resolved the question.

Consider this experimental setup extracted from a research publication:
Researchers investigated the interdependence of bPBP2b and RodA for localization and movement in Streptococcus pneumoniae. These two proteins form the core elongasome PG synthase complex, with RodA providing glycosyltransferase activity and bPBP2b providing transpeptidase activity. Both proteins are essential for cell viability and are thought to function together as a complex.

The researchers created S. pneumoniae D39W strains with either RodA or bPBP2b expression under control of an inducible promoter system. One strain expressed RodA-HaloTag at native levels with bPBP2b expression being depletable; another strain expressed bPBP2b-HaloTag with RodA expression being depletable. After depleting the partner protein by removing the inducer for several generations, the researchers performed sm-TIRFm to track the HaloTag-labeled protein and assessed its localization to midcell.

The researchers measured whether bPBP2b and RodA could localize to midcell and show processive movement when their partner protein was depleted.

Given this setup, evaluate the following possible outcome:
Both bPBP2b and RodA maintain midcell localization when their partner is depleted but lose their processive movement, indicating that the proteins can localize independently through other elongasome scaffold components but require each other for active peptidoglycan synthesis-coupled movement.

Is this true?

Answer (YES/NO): NO